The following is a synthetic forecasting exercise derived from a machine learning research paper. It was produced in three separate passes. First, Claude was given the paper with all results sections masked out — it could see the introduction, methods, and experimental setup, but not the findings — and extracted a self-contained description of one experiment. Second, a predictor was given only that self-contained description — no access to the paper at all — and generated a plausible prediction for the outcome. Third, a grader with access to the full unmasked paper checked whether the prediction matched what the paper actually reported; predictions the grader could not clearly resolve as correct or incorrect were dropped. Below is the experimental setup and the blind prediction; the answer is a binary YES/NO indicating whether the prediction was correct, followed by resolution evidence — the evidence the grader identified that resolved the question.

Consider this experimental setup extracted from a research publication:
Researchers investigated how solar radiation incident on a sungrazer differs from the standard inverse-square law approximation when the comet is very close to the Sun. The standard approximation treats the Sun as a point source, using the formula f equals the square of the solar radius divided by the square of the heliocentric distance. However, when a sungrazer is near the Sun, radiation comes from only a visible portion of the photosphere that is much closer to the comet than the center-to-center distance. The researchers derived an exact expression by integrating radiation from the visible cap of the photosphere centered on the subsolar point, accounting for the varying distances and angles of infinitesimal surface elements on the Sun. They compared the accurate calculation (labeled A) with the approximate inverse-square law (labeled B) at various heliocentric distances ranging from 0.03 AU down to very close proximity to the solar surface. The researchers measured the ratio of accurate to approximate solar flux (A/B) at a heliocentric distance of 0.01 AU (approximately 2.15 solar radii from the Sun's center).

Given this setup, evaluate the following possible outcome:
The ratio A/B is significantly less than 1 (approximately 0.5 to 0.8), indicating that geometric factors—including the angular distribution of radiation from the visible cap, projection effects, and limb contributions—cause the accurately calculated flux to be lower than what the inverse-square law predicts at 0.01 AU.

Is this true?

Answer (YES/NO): NO